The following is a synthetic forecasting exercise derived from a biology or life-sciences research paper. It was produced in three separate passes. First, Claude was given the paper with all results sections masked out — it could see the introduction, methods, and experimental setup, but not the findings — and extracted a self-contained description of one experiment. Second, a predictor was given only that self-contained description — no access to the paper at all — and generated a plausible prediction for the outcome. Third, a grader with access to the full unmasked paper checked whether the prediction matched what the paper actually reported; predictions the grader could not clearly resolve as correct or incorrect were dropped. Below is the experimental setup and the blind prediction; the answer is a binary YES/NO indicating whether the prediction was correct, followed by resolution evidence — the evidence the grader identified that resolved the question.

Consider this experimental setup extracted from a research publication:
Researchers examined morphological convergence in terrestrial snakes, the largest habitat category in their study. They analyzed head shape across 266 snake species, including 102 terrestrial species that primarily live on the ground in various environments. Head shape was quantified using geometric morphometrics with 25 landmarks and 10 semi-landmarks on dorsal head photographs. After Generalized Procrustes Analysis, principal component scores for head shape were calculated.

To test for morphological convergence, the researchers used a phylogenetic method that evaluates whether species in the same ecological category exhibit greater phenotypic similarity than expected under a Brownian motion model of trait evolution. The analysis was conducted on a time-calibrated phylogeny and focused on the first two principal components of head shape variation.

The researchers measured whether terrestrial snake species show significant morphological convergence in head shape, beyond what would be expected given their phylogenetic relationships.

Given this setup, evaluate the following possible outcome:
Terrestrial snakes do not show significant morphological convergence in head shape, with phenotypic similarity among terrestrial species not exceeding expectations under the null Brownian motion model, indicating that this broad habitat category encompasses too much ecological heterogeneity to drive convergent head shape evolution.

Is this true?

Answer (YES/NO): YES